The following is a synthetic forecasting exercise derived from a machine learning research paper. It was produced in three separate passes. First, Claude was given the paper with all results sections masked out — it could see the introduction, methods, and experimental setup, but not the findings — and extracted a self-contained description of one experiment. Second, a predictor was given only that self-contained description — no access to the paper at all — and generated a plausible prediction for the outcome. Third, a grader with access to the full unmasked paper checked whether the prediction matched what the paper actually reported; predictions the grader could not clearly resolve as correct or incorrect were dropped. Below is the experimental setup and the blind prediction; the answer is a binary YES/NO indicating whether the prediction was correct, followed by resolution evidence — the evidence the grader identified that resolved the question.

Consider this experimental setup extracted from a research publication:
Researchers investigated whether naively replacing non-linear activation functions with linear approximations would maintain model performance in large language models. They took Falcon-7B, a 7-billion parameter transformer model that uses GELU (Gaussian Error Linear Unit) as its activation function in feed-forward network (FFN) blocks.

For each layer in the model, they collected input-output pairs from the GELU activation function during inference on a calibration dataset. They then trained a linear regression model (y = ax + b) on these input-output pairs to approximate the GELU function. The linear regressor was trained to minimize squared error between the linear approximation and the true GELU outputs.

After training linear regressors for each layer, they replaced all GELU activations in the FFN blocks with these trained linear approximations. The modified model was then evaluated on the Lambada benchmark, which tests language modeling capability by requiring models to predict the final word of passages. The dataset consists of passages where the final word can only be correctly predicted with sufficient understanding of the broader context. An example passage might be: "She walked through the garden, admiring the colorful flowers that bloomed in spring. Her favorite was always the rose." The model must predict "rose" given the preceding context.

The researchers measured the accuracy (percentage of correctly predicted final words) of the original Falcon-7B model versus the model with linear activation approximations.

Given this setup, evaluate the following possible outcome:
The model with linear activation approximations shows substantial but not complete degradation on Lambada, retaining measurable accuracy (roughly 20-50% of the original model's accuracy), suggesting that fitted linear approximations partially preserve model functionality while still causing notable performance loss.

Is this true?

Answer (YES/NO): NO